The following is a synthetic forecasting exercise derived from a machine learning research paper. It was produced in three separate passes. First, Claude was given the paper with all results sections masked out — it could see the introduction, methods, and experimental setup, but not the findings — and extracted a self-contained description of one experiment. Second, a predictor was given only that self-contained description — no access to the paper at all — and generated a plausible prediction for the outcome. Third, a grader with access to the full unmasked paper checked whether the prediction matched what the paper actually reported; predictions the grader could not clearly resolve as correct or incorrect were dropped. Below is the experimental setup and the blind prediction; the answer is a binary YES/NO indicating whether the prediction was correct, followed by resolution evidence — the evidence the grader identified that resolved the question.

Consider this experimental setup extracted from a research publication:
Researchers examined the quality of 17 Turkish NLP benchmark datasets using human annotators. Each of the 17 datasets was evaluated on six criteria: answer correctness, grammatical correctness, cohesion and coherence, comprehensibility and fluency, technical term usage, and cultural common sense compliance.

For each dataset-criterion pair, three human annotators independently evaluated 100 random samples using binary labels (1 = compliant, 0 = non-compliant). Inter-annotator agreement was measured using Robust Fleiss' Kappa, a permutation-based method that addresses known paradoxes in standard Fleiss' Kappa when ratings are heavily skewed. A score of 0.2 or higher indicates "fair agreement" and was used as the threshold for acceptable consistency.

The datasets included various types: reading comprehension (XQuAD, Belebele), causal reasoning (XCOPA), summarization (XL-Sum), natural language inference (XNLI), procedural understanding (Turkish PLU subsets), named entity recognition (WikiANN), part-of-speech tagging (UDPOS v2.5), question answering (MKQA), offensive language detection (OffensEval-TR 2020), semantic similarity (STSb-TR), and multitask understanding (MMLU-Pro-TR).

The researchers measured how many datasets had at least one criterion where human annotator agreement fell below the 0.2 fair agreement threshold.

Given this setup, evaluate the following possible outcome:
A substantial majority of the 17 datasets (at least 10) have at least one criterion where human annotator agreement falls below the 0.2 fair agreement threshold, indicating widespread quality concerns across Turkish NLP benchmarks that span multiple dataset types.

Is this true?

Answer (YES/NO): NO